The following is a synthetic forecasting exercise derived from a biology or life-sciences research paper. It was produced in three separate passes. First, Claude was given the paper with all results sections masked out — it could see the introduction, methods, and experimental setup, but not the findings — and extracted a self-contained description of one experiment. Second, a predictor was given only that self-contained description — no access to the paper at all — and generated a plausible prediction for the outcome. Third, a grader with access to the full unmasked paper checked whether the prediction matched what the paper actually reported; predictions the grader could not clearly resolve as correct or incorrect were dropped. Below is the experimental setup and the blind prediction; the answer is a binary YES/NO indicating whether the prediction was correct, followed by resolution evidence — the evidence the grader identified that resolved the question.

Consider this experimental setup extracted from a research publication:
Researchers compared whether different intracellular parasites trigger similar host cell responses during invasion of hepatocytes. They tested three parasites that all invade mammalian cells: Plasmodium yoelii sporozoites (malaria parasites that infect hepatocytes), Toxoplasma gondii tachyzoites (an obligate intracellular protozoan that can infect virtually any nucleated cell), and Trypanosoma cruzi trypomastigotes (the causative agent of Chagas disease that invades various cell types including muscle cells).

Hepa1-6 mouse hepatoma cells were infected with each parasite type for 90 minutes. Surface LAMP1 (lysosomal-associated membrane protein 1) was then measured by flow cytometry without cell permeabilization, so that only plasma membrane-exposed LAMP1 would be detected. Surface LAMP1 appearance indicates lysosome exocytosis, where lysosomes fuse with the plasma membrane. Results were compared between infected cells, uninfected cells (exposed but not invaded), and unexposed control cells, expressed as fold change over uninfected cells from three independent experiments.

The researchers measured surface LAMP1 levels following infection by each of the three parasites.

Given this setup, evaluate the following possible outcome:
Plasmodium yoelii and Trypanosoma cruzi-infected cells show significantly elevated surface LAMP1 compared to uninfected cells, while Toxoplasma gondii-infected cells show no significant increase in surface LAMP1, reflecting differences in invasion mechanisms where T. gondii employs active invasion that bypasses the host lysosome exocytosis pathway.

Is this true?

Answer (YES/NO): YES